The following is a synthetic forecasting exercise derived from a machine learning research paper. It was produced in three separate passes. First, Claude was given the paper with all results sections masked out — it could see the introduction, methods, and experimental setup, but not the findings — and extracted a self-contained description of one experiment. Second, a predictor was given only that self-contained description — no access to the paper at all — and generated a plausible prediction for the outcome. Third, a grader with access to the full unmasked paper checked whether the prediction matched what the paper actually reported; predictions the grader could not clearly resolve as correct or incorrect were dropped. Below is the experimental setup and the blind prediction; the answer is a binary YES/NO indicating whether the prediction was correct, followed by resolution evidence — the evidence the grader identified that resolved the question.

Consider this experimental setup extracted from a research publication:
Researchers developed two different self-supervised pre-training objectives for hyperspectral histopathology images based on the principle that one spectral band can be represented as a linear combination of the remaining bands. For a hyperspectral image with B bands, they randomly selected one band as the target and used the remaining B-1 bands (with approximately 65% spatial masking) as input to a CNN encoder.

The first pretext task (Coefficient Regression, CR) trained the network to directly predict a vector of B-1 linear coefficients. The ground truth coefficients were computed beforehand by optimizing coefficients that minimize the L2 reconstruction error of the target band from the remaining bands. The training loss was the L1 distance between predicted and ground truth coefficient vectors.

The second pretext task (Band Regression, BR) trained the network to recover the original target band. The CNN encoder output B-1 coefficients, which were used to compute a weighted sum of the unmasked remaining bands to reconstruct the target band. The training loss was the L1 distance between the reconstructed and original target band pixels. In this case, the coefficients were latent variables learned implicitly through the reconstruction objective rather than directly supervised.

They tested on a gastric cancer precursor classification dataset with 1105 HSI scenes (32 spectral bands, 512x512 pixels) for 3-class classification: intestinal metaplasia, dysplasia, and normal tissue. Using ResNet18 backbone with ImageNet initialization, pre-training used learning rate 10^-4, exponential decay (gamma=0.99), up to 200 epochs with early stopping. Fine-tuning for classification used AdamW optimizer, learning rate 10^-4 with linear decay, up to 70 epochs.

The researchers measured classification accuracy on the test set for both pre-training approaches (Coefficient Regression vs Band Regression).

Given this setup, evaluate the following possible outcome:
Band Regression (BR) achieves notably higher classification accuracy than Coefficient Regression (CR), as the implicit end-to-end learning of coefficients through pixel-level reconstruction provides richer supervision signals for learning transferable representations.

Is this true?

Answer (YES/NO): NO